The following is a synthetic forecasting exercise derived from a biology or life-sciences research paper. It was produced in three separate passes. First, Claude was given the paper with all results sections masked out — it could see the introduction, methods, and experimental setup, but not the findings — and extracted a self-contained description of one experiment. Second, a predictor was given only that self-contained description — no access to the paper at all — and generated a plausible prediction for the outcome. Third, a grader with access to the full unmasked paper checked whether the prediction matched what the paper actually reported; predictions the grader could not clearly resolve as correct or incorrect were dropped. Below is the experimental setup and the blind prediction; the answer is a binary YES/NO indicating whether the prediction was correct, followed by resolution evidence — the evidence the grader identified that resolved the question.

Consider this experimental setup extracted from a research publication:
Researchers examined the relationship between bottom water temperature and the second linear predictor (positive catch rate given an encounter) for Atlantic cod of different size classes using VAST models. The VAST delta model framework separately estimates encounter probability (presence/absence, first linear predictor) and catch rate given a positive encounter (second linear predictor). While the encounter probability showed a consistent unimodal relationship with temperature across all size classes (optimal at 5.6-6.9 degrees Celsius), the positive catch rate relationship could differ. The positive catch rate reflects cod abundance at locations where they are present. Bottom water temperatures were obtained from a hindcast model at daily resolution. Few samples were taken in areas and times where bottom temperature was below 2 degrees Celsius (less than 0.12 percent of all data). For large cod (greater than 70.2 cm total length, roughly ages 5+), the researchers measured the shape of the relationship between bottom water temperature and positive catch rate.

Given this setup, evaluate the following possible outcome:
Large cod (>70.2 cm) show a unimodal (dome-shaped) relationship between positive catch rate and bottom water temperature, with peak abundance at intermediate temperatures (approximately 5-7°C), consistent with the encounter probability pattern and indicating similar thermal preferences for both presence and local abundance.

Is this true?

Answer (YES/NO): NO